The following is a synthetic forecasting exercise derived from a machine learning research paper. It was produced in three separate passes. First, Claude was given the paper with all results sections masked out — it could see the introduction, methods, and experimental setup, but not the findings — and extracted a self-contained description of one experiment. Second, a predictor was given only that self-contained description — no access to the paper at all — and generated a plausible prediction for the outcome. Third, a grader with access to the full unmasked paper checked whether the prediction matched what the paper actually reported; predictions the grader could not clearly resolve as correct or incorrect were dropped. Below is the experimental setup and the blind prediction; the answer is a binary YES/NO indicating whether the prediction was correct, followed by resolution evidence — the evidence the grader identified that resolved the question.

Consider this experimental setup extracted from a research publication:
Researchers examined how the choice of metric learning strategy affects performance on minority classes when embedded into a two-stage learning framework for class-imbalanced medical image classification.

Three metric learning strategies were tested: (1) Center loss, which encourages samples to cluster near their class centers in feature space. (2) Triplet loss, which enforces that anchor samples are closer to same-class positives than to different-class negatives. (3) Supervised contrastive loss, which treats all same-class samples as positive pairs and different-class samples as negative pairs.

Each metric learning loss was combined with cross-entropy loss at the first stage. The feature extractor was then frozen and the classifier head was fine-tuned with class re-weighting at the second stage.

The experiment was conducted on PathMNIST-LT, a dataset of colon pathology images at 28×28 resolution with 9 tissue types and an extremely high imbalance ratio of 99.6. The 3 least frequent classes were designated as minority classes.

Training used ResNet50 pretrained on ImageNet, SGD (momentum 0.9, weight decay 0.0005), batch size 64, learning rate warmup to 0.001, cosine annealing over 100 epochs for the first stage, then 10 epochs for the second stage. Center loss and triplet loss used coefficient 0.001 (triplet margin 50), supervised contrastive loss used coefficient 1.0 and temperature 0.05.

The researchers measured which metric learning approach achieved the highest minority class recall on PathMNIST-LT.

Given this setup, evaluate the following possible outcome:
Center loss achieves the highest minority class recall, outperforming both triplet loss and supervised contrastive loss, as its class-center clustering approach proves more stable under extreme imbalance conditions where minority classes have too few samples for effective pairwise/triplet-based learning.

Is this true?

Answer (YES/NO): NO